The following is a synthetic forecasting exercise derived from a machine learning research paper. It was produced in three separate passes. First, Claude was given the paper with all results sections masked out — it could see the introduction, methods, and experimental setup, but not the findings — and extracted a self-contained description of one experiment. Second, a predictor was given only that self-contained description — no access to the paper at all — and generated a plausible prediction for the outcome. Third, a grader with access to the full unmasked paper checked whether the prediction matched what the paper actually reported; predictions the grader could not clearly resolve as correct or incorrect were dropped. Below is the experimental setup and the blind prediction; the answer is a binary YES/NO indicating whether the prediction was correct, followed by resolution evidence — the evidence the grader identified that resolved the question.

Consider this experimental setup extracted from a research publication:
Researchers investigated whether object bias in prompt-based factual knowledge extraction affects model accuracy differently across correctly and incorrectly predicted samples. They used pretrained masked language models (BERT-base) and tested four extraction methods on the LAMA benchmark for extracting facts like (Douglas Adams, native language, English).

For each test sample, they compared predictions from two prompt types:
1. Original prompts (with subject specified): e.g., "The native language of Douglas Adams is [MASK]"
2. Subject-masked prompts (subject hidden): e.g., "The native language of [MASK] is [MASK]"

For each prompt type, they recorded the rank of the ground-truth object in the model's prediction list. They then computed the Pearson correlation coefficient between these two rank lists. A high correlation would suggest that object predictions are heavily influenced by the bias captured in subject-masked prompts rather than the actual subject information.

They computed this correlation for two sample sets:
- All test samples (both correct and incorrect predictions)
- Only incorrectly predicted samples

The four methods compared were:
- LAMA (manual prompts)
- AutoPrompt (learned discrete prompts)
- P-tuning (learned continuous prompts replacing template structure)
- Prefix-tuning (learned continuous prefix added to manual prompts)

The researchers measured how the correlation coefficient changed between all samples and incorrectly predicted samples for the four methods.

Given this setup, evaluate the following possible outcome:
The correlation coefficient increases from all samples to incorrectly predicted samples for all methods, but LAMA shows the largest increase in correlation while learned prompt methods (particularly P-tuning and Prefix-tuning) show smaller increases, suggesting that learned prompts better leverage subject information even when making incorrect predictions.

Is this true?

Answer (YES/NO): NO